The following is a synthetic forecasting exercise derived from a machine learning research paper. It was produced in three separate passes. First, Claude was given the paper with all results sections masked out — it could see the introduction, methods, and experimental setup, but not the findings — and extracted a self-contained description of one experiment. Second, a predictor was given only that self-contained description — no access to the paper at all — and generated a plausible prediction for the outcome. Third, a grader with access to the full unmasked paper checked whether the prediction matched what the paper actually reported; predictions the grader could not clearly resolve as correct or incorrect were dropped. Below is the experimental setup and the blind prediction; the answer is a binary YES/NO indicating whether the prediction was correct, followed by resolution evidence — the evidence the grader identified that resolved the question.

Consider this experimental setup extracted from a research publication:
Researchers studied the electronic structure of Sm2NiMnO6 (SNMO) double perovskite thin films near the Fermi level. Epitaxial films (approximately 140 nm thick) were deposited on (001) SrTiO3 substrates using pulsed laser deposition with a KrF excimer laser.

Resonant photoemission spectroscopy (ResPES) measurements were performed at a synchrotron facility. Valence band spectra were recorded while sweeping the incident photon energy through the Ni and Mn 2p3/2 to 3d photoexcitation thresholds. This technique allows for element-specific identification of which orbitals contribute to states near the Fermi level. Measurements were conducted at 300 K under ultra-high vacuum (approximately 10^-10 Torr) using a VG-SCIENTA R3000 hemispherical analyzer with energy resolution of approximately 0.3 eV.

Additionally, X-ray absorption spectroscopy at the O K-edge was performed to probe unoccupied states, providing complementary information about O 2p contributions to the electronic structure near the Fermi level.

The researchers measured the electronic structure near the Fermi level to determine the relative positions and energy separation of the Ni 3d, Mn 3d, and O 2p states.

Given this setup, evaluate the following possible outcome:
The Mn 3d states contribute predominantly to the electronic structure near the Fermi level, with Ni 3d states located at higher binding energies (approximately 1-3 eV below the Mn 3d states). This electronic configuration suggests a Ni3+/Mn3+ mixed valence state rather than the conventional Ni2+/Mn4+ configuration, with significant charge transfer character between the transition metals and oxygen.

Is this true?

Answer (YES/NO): NO